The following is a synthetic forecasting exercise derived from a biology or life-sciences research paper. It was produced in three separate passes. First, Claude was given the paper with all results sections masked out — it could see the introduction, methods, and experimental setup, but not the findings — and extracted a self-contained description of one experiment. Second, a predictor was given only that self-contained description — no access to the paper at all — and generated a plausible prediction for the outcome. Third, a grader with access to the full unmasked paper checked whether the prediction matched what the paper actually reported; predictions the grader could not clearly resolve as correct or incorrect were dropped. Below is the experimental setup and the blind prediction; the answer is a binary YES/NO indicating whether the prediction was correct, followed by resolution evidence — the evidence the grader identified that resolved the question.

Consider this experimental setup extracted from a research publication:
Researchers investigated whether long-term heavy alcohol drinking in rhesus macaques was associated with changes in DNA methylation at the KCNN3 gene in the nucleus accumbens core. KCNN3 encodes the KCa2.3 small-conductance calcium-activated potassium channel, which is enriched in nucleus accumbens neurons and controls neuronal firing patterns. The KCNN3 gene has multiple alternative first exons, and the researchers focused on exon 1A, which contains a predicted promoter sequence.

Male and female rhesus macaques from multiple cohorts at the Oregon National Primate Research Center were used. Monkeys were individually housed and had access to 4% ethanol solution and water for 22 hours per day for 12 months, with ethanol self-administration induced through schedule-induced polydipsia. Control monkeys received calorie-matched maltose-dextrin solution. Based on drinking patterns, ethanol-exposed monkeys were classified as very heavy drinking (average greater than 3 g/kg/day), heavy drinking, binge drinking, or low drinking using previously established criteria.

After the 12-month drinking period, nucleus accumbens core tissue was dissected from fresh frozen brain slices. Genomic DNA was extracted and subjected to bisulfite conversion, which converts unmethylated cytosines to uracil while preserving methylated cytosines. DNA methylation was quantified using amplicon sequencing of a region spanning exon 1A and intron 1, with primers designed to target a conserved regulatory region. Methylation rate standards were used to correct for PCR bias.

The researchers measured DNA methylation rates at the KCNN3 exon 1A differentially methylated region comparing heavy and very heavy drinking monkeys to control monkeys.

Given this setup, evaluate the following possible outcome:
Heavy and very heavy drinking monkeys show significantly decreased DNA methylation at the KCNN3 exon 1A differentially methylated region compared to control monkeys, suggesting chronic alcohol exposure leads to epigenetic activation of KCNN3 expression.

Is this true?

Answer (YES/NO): NO